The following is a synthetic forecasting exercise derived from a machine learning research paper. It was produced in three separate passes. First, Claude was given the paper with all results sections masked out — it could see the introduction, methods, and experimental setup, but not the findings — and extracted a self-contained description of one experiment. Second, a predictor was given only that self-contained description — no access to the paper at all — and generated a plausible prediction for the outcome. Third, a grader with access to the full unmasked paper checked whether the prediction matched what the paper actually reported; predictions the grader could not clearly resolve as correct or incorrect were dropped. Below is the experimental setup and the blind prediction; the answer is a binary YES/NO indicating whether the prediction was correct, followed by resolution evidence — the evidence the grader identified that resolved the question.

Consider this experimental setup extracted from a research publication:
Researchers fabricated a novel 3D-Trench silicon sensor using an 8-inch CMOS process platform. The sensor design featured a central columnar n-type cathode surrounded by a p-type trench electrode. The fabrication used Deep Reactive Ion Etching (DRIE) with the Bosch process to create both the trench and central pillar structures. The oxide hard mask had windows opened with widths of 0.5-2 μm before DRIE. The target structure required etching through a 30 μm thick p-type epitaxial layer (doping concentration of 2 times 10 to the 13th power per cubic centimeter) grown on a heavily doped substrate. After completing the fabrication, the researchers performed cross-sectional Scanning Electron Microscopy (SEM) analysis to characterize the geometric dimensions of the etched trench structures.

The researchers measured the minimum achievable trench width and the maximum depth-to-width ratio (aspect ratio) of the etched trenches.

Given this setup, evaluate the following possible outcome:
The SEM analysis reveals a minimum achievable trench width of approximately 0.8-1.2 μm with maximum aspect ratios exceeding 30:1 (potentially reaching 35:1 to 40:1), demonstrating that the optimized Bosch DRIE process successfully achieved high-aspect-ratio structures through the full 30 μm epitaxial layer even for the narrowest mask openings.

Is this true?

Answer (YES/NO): NO